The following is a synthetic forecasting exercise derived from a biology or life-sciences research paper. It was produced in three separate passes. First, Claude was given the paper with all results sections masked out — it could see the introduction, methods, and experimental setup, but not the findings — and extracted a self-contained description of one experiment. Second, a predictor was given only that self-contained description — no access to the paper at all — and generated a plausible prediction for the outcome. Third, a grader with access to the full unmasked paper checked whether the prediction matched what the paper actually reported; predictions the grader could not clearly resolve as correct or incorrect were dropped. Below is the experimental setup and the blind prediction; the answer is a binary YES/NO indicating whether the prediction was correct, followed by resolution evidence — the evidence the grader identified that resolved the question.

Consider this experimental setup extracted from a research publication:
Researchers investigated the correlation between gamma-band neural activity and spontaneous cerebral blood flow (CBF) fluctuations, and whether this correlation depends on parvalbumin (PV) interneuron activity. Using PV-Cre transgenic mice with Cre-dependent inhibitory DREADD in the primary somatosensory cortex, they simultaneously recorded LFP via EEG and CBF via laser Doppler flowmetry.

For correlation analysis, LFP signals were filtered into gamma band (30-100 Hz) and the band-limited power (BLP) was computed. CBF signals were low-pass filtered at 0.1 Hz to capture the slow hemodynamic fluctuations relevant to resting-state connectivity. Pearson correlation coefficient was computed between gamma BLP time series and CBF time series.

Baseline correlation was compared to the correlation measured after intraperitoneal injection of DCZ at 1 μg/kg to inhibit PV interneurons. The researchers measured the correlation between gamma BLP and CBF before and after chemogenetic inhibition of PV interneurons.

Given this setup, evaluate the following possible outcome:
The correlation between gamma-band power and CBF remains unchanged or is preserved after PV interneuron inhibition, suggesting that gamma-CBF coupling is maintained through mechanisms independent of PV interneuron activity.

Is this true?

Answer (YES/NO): NO